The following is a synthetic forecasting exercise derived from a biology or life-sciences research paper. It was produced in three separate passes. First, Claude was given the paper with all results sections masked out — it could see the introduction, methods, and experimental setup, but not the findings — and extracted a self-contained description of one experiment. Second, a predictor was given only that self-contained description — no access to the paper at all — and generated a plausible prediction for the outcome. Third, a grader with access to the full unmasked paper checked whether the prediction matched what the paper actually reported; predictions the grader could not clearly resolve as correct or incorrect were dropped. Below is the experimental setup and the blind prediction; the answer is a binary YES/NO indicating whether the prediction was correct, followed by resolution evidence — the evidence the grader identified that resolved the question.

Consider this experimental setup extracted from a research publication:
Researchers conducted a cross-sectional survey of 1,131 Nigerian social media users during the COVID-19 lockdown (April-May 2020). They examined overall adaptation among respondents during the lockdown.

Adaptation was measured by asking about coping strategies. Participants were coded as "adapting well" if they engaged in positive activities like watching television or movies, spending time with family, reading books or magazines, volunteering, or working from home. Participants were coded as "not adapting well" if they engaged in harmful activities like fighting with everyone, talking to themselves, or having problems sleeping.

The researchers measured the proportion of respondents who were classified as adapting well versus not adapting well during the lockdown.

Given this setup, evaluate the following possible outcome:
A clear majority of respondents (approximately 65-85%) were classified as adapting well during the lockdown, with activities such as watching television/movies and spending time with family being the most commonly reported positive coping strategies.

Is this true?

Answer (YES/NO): YES